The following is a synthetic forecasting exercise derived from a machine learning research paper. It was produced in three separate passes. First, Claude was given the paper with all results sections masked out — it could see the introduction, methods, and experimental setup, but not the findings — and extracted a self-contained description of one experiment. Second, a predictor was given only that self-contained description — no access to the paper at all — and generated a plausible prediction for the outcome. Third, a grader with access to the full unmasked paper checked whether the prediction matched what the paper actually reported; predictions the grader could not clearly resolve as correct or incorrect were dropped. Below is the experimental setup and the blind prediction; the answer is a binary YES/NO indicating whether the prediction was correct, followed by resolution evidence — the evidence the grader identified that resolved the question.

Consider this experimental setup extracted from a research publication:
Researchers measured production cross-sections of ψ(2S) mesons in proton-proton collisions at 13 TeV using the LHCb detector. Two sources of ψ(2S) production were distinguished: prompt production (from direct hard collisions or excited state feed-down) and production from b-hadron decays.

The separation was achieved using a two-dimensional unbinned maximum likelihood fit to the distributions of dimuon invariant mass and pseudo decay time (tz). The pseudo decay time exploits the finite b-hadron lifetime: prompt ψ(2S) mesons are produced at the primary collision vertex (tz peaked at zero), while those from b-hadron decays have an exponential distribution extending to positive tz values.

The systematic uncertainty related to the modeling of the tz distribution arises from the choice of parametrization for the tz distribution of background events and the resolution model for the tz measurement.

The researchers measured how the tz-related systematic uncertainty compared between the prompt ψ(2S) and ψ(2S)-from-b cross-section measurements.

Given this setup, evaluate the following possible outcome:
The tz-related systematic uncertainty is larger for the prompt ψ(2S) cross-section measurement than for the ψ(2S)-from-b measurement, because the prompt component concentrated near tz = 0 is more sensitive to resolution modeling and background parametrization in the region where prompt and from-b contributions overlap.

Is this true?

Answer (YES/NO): NO